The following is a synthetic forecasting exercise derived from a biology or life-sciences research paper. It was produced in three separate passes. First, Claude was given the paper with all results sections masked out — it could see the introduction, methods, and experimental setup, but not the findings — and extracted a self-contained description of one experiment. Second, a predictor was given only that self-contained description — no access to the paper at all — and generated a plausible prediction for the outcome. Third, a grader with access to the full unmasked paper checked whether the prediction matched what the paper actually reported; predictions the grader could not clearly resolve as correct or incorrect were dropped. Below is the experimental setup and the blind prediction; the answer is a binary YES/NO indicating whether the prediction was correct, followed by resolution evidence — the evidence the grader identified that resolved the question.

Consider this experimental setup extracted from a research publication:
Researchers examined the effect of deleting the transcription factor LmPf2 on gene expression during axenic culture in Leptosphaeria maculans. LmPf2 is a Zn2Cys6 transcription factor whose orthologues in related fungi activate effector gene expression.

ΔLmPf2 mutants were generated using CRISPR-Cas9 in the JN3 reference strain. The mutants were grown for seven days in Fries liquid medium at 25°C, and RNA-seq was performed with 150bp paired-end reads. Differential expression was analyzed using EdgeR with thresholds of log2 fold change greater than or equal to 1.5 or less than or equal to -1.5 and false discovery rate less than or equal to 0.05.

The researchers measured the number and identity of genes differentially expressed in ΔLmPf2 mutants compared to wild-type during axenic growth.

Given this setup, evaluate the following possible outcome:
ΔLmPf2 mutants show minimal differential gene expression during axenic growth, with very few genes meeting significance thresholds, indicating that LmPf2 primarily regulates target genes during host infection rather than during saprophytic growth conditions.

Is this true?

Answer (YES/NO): NO